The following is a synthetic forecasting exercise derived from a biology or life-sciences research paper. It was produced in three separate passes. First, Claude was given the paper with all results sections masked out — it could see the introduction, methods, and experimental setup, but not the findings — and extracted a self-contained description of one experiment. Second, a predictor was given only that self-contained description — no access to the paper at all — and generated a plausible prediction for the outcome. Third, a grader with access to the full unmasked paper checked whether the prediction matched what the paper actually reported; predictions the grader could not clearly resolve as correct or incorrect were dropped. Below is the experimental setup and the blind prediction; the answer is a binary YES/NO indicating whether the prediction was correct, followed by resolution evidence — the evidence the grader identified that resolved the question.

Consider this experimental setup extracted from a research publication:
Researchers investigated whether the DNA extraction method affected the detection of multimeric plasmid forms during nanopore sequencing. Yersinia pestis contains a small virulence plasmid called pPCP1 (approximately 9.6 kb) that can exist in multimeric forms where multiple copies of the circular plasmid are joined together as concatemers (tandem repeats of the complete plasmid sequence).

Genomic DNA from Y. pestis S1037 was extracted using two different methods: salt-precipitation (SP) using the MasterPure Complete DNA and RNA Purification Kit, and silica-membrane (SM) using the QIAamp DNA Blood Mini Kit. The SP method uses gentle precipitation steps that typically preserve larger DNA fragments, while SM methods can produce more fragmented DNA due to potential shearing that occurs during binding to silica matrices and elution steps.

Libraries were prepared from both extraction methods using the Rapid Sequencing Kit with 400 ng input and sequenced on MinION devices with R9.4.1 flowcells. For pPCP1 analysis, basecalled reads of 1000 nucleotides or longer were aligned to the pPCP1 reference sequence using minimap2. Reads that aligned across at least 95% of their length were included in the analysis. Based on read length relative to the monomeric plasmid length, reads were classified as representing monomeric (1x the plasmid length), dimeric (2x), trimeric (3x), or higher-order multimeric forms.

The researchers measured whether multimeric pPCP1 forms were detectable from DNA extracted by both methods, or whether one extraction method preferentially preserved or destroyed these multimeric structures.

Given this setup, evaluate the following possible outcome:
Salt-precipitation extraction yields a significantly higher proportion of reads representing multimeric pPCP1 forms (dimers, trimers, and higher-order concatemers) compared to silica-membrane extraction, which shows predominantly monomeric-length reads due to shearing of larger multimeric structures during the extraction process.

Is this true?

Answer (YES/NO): YES